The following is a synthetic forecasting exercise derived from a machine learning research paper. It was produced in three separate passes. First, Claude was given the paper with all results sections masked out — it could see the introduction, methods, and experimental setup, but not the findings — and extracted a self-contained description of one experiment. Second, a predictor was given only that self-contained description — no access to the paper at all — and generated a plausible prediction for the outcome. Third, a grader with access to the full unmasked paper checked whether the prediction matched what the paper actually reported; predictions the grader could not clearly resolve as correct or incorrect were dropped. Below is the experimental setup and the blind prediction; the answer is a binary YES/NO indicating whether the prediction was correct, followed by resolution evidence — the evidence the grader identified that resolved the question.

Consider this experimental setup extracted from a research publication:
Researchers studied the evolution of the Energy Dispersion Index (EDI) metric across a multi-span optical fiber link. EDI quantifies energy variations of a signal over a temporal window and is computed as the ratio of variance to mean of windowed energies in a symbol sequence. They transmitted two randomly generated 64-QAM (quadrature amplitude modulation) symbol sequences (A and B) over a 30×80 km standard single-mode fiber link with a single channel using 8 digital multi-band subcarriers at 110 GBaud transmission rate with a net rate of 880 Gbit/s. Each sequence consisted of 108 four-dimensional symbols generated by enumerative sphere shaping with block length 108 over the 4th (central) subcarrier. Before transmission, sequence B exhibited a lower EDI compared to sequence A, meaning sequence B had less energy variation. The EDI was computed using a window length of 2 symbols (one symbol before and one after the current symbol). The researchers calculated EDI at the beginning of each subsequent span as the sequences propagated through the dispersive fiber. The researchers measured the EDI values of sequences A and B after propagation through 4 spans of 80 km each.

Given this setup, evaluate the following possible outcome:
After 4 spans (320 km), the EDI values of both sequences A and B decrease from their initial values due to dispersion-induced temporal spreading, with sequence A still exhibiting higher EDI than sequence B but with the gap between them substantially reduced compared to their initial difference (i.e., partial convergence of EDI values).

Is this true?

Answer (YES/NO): NO